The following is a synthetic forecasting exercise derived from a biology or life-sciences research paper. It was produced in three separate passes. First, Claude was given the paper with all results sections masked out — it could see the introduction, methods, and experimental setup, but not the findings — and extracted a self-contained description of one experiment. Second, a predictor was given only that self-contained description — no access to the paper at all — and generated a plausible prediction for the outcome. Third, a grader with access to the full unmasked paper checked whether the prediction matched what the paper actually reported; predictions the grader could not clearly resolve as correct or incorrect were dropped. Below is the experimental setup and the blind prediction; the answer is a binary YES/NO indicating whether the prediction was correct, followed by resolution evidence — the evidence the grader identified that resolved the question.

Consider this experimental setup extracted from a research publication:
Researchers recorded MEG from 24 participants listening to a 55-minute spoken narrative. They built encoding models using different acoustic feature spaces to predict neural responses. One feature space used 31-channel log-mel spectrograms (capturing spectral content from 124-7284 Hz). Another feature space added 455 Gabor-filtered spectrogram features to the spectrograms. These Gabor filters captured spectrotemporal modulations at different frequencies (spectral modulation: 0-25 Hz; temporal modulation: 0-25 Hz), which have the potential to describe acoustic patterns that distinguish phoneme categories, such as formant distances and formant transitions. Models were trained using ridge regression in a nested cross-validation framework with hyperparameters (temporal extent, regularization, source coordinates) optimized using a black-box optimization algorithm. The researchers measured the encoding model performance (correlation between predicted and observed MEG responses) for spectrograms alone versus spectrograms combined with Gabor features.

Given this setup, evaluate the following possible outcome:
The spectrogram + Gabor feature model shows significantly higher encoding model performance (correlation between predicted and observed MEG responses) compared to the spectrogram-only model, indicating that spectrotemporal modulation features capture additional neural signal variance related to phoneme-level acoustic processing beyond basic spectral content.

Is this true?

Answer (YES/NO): NO